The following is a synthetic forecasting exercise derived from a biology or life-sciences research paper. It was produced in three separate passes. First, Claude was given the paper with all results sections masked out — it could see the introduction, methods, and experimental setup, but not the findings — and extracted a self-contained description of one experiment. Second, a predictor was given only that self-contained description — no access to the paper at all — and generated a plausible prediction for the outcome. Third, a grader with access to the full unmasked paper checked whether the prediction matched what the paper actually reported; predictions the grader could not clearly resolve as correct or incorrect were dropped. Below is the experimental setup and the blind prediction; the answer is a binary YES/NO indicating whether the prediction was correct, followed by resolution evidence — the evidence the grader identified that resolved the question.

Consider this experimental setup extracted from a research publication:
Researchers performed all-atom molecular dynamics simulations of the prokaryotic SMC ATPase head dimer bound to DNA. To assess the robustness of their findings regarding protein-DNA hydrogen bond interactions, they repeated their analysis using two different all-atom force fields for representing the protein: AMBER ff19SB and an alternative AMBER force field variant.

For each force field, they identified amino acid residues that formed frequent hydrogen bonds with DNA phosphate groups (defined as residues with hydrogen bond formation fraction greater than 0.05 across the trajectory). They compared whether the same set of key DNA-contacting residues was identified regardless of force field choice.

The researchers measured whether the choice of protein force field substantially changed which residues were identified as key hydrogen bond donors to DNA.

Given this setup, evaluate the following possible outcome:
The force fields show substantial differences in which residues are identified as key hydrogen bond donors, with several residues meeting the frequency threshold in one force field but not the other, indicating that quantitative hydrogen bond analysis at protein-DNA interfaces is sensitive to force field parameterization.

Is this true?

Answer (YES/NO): NO